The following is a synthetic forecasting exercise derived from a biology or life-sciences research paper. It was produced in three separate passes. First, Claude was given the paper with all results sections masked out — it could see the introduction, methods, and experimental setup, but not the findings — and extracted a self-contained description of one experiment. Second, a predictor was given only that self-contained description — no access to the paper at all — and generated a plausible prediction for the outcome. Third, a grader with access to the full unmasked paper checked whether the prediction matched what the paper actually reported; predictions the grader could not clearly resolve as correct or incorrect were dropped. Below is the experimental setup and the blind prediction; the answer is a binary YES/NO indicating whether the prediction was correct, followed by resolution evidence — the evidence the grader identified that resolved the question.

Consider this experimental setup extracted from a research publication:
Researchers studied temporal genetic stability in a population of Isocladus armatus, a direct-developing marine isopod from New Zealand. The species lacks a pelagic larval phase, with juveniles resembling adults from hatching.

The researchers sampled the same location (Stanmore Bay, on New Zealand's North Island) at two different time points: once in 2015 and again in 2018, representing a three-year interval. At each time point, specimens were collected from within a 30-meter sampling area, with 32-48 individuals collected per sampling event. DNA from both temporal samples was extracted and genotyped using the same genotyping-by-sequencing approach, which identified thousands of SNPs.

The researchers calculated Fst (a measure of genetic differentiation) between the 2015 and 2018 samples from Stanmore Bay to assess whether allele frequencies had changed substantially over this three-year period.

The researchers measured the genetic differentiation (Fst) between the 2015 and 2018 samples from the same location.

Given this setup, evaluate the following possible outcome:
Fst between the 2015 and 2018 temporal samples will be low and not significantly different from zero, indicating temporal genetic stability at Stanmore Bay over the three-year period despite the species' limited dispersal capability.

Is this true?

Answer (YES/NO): YES